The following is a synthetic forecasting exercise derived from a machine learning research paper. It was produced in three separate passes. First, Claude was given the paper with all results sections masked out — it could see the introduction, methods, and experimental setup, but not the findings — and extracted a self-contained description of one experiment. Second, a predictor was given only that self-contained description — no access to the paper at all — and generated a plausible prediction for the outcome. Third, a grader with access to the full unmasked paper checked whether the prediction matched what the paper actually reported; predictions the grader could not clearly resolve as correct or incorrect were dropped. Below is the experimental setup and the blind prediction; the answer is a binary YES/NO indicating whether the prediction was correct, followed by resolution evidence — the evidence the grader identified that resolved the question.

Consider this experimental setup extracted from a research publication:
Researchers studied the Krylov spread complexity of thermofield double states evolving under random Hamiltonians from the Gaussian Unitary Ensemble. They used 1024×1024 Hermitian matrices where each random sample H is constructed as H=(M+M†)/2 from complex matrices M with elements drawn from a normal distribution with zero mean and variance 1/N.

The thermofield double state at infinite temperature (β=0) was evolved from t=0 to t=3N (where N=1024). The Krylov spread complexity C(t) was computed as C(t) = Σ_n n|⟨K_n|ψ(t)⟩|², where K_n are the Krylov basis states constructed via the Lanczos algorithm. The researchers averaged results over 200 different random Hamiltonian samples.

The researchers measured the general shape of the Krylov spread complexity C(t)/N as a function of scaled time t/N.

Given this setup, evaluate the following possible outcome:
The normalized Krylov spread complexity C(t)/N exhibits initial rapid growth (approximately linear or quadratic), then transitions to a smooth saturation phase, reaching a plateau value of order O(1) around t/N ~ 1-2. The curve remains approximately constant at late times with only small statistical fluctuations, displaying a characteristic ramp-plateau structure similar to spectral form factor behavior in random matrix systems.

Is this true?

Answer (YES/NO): NO